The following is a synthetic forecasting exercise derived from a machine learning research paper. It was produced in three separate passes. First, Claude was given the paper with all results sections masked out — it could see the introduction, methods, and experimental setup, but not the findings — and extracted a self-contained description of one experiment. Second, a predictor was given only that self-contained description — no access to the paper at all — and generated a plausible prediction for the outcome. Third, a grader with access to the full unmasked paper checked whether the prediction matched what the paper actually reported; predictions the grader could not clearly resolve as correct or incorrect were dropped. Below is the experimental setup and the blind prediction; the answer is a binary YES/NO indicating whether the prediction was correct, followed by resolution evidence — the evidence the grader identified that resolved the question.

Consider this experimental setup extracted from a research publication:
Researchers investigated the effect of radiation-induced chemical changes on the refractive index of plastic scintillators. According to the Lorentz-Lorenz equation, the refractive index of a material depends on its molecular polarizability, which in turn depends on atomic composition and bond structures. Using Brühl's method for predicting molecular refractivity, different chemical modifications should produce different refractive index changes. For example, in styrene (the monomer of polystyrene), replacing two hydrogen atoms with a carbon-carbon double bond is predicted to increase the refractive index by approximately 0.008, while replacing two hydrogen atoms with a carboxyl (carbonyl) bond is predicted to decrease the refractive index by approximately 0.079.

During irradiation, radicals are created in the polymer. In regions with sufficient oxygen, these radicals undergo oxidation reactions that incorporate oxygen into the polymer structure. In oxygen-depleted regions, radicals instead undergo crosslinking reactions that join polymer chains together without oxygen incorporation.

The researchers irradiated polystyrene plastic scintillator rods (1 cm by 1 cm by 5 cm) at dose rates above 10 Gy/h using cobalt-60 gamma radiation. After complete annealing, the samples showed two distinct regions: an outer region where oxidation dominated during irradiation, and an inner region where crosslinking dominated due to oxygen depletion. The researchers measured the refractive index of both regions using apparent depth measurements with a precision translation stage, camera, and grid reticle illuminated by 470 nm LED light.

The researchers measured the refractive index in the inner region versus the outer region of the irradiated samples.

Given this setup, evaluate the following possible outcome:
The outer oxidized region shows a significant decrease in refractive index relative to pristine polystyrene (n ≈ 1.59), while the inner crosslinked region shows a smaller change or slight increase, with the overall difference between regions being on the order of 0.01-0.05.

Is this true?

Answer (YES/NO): NO